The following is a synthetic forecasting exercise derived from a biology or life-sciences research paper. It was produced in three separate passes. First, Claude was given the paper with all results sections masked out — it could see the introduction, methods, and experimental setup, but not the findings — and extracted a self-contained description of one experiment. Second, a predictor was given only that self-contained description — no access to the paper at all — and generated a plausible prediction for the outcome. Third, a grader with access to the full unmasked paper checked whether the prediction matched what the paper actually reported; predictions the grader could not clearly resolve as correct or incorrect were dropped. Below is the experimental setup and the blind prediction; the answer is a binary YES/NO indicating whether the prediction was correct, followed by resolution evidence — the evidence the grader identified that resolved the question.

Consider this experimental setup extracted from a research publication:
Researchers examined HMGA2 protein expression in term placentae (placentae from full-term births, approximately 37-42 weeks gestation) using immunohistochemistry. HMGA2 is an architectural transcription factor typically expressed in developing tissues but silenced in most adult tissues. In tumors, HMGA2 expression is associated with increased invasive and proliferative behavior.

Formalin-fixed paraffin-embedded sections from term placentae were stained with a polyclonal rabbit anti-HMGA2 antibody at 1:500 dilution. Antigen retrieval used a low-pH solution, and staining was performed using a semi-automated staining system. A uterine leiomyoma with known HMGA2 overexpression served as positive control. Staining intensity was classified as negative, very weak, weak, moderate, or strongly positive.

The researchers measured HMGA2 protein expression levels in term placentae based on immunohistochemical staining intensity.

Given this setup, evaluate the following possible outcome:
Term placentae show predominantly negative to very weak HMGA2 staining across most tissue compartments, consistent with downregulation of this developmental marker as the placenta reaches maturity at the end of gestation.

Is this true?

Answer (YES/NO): YES